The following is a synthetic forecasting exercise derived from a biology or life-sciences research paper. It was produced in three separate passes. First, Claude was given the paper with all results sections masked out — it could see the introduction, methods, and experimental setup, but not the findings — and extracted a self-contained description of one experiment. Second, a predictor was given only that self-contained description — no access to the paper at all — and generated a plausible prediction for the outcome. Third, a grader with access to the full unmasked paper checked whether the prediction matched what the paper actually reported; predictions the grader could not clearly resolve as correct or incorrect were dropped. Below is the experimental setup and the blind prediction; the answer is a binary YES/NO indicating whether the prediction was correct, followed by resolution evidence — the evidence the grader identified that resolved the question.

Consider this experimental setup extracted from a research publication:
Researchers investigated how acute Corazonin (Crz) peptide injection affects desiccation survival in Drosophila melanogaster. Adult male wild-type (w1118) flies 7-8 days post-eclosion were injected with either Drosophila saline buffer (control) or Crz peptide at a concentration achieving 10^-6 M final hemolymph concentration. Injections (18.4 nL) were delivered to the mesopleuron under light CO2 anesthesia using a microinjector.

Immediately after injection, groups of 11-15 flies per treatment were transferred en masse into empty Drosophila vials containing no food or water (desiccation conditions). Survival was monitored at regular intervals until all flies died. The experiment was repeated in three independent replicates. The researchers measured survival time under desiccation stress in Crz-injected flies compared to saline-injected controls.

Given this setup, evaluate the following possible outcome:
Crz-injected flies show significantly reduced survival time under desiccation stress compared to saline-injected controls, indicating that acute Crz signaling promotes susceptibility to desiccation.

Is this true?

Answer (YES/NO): YES